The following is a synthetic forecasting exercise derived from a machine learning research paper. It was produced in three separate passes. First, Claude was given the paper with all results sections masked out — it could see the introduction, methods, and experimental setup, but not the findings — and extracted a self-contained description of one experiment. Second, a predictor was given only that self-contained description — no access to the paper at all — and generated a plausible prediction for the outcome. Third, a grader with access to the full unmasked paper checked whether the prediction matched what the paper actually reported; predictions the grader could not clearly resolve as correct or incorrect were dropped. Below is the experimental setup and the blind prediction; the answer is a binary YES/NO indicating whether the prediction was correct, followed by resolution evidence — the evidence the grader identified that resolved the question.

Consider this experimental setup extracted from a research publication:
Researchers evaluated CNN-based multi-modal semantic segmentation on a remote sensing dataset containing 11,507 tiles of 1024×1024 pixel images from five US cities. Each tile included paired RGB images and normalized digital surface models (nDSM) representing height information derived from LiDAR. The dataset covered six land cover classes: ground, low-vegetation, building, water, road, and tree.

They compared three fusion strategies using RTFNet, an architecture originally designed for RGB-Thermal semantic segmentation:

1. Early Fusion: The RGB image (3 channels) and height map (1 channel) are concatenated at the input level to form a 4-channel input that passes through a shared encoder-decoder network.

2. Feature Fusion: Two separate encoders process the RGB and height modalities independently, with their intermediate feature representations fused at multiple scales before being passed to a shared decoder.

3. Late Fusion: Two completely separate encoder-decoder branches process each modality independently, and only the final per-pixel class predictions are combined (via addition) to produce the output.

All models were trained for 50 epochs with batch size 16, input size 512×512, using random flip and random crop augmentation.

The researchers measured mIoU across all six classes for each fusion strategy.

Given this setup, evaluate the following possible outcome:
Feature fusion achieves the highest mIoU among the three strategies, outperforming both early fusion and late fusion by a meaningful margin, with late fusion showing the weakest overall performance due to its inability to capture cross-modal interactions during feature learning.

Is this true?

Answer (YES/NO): NO